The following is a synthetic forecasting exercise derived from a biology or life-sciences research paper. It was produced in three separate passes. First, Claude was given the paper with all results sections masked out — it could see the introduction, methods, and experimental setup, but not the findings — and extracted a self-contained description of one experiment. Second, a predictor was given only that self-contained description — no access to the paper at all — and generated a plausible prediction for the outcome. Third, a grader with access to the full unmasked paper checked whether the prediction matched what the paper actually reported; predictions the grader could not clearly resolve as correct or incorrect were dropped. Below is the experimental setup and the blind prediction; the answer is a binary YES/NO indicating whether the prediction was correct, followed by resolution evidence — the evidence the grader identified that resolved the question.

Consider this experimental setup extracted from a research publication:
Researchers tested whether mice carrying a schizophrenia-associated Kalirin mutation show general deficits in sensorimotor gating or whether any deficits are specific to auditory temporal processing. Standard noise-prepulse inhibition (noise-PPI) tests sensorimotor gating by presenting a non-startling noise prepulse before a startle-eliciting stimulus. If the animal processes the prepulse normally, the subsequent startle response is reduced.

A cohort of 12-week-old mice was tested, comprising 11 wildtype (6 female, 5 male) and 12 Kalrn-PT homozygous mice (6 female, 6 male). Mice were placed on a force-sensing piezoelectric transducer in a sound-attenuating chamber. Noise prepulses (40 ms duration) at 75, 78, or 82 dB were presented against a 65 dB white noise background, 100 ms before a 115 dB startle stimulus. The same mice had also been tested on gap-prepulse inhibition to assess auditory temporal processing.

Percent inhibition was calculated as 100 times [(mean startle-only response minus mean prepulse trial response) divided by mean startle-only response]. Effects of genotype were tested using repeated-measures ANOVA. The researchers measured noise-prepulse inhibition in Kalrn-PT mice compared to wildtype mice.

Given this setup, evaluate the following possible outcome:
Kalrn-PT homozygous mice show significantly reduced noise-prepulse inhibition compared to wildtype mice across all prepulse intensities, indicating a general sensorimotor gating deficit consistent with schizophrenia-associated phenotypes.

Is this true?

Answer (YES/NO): NO